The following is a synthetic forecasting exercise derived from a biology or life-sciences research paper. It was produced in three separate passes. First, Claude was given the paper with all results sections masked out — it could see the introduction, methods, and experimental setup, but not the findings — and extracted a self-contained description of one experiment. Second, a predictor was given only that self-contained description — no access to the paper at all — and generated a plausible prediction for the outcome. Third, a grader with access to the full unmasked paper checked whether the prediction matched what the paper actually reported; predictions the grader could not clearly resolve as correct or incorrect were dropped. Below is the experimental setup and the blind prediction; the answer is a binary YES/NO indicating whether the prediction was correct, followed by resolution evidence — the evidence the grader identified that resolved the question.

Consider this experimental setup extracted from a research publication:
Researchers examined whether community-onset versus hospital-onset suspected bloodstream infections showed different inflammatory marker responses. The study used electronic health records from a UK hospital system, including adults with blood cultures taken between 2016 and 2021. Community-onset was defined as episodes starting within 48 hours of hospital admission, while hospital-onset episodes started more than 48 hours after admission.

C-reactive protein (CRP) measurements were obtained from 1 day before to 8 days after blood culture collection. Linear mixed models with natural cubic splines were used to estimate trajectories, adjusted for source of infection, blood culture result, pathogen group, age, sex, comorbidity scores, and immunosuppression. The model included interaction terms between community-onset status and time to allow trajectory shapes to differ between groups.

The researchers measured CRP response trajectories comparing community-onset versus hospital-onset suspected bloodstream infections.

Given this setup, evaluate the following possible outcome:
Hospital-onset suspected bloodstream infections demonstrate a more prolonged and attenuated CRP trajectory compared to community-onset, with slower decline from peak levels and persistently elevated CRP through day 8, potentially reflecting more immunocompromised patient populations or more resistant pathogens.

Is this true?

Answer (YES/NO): NO